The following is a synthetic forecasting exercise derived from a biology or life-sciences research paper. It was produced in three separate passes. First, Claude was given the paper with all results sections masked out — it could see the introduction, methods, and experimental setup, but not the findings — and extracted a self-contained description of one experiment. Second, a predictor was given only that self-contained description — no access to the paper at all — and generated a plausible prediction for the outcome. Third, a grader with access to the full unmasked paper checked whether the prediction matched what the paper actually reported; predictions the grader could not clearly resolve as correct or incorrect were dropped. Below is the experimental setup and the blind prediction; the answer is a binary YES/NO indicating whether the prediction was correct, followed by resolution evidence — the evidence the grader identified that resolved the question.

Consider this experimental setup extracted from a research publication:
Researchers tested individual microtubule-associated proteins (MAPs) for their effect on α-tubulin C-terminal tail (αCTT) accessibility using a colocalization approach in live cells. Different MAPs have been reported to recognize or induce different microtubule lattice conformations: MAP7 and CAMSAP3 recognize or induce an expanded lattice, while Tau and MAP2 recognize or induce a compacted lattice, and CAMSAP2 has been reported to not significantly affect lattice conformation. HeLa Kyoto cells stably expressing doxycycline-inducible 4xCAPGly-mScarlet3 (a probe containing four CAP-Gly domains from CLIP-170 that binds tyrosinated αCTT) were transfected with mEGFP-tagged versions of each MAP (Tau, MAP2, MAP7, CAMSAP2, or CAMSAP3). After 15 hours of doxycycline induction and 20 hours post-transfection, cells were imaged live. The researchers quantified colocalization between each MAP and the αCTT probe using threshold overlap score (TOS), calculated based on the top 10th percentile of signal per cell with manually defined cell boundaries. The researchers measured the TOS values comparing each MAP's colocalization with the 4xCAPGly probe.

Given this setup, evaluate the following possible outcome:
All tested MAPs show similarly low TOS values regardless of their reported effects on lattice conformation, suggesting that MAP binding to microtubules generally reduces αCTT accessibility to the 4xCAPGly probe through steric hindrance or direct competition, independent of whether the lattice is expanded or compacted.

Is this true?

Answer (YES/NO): NO